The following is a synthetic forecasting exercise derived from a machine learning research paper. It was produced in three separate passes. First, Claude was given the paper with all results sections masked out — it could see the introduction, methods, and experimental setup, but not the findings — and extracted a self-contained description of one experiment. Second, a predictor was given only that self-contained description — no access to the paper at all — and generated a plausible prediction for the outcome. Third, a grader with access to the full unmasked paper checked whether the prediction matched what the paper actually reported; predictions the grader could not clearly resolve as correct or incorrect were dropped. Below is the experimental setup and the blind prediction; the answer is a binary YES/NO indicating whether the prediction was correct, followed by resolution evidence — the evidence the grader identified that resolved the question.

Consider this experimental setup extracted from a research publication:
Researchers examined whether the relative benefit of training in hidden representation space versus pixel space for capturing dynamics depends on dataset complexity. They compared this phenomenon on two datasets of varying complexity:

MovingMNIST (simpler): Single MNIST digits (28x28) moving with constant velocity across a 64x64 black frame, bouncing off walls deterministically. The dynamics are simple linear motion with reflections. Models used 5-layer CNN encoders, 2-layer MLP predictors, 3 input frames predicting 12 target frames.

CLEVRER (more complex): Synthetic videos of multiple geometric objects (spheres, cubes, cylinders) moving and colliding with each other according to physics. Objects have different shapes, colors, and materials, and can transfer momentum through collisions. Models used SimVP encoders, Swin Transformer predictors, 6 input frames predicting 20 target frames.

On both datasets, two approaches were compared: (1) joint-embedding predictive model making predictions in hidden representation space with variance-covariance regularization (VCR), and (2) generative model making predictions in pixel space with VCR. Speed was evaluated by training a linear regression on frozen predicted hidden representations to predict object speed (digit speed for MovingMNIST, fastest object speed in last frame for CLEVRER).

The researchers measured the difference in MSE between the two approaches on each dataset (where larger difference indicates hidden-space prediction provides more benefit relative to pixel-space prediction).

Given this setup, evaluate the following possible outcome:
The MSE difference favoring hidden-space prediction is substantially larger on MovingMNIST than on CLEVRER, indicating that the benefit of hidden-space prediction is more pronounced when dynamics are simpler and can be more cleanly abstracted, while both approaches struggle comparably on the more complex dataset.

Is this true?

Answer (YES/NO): NO